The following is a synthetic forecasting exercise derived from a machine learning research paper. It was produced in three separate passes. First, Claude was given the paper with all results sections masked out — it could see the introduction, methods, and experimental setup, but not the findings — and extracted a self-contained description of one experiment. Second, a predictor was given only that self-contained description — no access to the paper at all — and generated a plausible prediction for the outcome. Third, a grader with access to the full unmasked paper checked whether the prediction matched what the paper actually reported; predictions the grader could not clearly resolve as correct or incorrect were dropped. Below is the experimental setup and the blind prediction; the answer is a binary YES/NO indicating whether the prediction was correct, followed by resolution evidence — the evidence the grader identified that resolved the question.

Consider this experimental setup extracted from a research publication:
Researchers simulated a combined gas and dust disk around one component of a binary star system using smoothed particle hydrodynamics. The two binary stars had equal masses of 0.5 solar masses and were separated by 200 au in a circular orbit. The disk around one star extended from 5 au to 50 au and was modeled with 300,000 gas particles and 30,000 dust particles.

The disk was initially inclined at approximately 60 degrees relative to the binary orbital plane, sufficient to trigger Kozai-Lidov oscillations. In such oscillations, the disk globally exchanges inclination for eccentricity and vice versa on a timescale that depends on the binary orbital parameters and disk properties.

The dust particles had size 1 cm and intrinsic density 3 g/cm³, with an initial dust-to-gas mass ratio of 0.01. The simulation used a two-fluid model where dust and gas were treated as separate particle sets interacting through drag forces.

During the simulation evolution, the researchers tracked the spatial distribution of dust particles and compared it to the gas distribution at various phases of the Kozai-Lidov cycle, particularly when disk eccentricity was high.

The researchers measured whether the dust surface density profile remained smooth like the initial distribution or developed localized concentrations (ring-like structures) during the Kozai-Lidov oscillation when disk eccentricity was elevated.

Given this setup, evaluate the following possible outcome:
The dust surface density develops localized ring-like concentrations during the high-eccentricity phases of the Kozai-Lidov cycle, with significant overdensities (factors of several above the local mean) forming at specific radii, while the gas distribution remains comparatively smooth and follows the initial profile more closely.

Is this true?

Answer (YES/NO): YES